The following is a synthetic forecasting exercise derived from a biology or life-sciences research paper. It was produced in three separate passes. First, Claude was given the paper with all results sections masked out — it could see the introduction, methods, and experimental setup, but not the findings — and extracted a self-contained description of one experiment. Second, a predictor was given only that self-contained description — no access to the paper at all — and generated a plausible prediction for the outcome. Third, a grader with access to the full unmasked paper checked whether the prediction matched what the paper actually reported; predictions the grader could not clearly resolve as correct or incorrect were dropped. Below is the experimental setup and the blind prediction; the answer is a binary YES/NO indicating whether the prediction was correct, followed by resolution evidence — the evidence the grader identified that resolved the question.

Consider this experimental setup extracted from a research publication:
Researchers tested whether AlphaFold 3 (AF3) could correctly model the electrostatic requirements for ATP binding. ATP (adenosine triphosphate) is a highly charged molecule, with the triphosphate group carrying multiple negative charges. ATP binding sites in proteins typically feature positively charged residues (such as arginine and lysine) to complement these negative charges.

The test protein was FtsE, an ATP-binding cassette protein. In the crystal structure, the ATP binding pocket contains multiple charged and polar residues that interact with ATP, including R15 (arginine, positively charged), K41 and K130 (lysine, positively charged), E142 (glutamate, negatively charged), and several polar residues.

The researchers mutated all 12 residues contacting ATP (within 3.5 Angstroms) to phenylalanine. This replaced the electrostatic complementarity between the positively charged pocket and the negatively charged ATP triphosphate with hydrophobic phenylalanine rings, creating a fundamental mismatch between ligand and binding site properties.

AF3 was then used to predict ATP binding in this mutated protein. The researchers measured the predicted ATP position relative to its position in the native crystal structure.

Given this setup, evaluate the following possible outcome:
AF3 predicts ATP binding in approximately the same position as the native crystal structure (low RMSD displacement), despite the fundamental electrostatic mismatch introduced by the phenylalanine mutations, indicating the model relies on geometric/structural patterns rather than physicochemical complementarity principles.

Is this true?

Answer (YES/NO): YES